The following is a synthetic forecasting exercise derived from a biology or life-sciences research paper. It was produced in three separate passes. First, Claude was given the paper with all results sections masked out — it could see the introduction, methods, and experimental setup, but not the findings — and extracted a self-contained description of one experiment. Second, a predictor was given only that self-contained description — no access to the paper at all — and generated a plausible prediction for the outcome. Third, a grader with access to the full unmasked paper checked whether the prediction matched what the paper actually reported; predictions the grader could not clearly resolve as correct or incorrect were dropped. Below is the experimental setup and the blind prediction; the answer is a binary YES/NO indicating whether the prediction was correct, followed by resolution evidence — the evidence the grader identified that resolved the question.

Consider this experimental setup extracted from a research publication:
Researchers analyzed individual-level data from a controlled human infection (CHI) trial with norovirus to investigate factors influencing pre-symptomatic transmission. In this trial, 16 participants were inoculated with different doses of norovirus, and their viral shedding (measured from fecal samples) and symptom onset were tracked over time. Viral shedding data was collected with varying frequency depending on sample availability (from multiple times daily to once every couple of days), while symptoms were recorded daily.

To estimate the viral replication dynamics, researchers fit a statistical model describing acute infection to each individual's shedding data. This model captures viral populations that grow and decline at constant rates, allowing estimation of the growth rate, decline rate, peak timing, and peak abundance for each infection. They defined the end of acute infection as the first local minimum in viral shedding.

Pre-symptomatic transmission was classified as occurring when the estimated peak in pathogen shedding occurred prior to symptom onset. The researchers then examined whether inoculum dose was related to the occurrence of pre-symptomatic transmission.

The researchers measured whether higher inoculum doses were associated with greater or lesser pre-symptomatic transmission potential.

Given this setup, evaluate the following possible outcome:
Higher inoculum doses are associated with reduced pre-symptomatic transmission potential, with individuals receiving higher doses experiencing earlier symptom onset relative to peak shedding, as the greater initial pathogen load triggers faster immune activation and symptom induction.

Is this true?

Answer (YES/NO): NO